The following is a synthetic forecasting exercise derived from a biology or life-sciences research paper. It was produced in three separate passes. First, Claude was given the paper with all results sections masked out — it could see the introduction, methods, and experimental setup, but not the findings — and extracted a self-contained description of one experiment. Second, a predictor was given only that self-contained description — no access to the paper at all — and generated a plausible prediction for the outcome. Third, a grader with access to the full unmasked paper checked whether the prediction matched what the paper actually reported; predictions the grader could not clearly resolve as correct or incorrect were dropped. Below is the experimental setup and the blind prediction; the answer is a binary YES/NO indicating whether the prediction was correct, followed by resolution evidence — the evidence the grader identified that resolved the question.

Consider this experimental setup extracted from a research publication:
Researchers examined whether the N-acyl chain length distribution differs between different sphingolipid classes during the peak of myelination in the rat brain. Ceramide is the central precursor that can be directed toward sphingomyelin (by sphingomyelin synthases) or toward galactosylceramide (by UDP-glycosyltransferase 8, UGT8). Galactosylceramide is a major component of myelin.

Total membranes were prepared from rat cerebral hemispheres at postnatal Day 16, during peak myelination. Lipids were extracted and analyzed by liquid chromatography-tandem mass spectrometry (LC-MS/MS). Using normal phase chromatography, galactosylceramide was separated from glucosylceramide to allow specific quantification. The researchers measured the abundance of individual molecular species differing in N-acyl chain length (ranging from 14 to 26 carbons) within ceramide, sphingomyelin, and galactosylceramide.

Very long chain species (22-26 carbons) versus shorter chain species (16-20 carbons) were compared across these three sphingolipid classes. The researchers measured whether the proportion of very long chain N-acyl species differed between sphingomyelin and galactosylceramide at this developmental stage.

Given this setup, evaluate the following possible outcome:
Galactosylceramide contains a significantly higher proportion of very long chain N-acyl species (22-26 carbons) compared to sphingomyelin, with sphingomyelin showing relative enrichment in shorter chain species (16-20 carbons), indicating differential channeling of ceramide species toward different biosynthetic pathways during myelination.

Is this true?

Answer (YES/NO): YES